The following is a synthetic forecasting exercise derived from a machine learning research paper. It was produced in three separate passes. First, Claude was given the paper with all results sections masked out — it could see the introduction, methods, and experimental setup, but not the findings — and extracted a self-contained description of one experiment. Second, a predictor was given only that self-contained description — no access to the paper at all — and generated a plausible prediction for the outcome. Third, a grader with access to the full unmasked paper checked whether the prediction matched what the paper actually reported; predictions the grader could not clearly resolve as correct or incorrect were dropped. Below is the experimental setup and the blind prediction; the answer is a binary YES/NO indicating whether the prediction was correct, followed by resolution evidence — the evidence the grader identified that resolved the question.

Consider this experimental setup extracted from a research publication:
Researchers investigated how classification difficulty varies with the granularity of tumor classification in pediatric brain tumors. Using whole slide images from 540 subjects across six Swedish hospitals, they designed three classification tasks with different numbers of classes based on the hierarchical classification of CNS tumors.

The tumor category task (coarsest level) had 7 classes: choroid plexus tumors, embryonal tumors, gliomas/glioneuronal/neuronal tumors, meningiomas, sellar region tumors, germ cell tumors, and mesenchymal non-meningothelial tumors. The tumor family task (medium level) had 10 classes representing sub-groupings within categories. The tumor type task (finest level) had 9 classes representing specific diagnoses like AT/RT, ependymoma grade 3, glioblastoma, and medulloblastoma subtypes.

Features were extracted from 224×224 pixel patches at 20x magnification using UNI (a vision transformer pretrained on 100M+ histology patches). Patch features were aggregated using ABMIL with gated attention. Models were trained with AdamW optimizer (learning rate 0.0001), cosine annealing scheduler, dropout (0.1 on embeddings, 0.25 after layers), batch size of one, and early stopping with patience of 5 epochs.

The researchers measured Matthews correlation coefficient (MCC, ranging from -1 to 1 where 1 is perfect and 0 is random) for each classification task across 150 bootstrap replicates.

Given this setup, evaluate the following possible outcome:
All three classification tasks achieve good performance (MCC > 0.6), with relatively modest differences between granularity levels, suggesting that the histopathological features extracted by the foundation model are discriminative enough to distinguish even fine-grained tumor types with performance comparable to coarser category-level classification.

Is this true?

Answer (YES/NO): NO